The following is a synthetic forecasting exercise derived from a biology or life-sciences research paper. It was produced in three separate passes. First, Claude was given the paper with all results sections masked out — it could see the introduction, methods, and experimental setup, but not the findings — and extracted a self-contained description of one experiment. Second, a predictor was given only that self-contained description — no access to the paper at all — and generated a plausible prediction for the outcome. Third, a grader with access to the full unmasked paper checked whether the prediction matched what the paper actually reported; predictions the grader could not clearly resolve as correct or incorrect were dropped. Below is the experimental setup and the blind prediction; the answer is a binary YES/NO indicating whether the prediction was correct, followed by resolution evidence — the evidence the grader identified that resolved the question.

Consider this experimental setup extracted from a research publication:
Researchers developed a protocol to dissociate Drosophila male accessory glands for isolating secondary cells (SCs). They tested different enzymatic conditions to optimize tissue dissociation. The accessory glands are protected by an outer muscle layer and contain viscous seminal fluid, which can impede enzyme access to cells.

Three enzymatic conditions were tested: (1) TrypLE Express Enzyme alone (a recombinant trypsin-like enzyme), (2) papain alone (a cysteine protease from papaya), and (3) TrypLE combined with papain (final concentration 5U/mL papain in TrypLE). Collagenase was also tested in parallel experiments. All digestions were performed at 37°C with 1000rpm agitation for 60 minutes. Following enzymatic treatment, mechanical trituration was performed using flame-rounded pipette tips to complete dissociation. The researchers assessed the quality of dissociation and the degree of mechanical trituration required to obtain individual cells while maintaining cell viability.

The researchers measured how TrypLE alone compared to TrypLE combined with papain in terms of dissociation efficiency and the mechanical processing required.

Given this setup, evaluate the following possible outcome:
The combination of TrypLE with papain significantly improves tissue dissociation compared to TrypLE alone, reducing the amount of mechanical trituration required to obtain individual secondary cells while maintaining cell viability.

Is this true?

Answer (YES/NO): YES